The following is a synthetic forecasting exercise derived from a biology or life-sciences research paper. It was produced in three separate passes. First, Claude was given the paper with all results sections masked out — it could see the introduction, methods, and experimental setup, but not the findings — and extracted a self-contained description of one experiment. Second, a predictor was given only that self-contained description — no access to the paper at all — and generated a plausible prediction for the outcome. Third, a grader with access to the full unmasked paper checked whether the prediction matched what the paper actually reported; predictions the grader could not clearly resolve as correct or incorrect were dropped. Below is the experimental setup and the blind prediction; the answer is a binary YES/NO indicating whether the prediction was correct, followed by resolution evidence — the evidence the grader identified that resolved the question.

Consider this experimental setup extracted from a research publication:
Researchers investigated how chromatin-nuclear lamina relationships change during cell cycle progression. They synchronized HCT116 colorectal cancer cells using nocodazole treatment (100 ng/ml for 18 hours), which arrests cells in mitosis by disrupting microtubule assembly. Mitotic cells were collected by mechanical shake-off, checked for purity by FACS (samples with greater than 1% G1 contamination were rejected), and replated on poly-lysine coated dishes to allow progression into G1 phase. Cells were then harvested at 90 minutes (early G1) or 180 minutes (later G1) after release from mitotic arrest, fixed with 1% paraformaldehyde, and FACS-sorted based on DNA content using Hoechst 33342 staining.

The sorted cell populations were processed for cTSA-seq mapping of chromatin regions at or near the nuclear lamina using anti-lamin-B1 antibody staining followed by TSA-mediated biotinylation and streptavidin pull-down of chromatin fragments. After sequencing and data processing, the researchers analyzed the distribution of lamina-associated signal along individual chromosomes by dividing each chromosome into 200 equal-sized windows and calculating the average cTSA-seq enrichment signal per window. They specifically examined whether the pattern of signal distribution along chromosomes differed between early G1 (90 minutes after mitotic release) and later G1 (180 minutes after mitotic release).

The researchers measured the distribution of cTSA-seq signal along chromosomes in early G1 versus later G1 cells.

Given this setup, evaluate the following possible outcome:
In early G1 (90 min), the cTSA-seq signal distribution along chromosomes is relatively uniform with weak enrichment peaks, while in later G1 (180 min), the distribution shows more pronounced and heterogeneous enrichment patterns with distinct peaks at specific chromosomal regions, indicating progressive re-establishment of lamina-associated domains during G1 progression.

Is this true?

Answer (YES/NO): NO